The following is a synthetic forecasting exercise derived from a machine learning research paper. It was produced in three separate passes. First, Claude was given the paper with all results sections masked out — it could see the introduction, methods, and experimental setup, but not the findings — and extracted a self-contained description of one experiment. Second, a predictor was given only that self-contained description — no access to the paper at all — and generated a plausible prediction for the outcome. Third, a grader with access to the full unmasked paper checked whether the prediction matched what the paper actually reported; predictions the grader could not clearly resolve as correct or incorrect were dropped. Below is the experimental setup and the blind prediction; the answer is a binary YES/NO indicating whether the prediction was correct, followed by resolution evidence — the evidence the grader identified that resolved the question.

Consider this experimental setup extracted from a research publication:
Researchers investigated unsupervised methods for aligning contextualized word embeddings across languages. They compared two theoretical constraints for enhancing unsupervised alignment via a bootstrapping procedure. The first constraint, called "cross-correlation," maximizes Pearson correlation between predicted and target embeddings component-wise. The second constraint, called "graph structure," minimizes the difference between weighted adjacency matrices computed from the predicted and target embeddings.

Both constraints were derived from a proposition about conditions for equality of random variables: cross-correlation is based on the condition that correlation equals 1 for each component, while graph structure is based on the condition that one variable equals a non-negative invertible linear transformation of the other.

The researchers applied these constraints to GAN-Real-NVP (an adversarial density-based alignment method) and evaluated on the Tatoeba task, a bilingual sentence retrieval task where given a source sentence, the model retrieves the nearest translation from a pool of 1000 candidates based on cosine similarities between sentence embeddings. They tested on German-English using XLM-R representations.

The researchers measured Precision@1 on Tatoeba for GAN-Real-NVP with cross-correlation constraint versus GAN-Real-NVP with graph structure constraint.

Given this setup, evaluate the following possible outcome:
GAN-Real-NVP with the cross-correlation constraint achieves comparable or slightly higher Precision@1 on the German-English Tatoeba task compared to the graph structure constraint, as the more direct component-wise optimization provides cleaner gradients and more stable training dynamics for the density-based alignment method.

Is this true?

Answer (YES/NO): YES